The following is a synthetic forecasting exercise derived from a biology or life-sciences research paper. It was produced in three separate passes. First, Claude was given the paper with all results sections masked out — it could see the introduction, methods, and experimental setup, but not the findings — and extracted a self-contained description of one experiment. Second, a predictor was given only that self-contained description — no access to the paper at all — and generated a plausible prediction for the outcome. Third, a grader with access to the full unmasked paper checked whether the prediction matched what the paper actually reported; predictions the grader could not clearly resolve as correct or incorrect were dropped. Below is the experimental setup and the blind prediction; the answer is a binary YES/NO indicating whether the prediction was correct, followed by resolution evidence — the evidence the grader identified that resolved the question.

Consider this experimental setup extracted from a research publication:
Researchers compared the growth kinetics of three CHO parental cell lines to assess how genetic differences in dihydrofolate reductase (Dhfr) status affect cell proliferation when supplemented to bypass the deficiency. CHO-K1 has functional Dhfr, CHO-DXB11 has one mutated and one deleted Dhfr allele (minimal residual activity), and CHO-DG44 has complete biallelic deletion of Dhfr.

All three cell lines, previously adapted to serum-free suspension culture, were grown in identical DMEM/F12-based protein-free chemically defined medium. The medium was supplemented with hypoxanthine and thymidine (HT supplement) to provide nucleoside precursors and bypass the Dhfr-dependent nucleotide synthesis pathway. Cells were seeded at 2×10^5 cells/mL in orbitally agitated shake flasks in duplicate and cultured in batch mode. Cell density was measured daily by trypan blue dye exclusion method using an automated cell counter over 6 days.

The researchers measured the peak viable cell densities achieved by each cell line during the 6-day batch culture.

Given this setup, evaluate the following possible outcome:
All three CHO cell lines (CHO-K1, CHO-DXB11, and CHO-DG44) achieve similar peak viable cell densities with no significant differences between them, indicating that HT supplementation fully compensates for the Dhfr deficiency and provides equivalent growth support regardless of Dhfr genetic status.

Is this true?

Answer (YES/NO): NO